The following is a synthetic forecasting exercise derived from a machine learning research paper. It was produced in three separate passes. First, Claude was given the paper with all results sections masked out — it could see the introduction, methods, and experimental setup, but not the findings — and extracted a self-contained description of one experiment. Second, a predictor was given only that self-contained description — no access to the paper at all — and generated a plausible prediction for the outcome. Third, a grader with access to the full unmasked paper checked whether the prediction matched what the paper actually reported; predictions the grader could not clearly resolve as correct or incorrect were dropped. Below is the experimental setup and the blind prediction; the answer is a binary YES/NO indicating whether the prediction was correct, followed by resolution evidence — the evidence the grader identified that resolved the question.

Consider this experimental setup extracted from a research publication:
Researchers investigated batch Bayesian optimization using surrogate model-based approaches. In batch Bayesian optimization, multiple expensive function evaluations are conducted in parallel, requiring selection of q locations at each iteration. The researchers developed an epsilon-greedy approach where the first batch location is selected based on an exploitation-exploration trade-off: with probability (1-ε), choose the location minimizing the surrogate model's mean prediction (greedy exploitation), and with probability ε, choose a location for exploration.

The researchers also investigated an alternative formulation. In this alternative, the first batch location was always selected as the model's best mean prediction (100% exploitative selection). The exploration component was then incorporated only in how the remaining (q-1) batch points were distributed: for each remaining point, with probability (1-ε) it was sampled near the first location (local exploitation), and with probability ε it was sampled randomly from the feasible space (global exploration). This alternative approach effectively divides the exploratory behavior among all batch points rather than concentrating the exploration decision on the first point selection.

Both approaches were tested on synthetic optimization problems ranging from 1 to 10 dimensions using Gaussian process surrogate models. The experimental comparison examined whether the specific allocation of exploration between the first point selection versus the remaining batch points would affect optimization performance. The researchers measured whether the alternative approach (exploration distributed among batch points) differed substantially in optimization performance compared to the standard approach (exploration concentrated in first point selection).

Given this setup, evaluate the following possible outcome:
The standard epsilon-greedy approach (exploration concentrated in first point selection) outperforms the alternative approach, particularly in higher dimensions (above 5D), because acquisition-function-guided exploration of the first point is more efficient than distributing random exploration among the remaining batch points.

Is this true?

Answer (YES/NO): NO